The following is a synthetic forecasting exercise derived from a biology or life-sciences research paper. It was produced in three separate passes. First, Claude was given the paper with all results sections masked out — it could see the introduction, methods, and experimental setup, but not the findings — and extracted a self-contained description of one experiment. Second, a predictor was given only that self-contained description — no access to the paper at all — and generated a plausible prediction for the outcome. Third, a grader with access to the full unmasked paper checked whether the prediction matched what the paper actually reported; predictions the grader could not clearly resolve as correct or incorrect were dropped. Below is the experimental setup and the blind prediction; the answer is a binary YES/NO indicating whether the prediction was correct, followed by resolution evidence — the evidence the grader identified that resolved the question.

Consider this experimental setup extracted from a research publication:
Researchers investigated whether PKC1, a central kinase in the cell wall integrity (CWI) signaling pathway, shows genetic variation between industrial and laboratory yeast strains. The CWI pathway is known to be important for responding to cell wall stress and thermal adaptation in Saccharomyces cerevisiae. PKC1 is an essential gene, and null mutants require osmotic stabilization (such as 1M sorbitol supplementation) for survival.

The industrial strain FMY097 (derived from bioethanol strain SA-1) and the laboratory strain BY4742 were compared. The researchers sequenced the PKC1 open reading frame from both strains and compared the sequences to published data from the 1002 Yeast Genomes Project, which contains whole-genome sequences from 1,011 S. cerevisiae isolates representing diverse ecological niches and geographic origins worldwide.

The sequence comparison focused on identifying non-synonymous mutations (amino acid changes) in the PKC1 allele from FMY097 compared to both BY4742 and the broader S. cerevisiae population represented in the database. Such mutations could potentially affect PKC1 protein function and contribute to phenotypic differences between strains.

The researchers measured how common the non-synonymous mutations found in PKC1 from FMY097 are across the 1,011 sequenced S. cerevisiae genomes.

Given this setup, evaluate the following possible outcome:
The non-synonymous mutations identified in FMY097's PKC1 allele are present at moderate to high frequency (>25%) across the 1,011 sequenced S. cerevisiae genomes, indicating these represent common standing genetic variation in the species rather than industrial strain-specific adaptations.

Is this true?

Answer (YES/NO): NO